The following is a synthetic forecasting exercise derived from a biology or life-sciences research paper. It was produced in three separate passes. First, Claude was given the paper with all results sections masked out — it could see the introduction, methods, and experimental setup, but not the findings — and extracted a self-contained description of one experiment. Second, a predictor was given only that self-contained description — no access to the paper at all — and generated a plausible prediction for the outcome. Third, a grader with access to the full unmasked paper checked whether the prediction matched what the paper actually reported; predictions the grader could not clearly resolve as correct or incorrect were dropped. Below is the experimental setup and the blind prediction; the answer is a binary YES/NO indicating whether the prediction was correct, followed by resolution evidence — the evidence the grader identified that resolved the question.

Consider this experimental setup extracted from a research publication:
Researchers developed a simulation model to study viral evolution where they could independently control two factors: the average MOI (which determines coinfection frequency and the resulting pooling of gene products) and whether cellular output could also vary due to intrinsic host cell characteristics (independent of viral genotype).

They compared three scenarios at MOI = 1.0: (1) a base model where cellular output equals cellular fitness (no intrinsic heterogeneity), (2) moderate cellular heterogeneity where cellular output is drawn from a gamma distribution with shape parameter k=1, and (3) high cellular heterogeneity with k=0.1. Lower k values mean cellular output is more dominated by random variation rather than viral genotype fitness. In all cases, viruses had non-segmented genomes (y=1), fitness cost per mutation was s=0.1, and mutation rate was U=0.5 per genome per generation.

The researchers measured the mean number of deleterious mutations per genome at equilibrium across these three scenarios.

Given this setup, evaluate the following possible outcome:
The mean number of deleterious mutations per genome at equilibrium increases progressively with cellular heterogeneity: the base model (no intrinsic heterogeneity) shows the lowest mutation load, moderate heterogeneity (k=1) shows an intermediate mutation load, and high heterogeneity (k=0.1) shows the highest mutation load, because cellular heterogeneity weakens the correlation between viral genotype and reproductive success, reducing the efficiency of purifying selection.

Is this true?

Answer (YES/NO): NO